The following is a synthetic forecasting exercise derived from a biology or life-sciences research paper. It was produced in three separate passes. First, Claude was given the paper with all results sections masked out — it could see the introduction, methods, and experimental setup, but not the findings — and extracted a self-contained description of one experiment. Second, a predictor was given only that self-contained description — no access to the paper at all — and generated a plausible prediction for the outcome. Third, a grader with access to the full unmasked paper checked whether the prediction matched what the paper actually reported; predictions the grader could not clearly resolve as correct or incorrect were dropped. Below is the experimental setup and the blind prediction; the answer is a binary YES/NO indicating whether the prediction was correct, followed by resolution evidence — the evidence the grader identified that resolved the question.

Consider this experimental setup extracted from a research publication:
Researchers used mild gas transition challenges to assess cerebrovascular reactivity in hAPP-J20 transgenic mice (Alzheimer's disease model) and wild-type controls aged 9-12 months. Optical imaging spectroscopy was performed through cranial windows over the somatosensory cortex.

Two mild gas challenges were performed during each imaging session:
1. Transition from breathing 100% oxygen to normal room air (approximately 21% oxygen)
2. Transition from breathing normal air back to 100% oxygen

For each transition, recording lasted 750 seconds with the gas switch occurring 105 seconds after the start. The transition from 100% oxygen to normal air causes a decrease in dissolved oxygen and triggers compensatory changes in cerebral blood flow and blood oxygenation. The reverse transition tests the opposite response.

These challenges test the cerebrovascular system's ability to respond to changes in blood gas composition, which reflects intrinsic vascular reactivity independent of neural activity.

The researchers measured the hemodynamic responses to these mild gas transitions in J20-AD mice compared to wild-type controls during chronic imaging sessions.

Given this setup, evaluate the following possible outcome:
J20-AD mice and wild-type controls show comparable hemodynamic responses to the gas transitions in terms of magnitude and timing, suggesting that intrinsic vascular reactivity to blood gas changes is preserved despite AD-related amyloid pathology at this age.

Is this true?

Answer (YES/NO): YES